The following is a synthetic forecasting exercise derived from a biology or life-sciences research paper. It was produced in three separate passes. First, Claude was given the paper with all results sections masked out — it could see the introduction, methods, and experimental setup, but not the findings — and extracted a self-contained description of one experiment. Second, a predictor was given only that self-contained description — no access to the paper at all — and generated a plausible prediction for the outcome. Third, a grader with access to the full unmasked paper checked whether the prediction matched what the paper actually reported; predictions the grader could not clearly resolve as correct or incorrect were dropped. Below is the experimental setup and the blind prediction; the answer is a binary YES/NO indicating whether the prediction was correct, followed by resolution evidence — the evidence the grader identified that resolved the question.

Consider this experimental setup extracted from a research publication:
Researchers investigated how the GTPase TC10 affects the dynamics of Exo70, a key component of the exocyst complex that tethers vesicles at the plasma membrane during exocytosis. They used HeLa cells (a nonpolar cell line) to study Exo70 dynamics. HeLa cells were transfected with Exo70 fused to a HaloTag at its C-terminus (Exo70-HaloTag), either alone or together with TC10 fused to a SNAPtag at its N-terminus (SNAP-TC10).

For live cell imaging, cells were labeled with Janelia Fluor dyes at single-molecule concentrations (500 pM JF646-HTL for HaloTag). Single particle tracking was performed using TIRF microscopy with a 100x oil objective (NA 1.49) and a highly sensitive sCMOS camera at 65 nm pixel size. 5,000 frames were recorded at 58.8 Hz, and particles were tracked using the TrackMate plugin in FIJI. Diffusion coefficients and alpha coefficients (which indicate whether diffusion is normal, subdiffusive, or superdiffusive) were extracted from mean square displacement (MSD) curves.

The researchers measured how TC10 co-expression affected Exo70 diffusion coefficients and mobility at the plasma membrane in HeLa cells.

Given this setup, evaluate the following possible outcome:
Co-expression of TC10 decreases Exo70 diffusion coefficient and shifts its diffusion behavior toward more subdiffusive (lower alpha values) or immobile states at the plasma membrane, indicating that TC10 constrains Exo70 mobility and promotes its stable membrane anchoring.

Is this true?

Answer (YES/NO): NO